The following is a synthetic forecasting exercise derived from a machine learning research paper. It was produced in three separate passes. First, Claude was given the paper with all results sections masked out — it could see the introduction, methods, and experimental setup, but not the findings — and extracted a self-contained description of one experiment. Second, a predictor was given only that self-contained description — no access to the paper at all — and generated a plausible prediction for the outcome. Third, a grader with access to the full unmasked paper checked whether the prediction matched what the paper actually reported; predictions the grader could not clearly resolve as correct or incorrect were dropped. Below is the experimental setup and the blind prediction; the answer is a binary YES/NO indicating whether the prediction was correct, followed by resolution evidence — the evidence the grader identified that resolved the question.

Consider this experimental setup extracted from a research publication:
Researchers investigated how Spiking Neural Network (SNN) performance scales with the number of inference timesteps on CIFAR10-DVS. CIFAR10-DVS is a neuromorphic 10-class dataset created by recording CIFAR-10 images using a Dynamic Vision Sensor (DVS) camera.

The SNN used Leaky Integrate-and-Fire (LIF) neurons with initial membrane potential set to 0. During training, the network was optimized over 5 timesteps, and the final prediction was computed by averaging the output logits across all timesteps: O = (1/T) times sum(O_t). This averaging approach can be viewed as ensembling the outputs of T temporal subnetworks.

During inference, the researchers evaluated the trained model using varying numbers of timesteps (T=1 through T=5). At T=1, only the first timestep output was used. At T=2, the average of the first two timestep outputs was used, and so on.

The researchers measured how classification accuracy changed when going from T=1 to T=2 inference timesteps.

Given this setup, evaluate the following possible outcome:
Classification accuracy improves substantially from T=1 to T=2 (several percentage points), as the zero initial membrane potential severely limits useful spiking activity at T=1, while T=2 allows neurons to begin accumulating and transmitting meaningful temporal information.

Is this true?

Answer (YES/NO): NO